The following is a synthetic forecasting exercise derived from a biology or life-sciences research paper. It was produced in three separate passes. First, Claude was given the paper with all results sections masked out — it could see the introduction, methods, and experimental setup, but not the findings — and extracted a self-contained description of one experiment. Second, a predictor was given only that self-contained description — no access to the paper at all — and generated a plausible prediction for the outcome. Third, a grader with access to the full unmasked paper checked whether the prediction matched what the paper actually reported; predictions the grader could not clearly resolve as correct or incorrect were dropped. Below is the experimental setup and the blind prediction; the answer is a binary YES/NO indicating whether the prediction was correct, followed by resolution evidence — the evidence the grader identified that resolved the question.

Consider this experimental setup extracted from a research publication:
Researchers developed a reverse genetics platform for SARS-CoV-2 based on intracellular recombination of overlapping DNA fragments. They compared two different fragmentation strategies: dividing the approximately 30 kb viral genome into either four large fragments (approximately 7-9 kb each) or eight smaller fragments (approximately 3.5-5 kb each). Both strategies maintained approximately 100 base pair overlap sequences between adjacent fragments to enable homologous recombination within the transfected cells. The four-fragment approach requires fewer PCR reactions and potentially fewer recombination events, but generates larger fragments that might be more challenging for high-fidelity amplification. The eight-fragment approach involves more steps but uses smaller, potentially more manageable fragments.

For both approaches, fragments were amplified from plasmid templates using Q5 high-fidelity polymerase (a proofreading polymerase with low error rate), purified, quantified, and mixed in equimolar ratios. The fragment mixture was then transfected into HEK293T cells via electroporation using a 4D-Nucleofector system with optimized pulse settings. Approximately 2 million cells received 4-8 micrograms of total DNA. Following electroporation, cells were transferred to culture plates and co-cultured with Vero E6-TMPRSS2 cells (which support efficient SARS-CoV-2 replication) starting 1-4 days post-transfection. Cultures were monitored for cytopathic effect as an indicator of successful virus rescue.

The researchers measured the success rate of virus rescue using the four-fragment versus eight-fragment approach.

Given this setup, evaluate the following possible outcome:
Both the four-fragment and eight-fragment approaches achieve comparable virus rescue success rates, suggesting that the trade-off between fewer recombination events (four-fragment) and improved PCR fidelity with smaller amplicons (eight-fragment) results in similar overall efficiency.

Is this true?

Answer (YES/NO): NO